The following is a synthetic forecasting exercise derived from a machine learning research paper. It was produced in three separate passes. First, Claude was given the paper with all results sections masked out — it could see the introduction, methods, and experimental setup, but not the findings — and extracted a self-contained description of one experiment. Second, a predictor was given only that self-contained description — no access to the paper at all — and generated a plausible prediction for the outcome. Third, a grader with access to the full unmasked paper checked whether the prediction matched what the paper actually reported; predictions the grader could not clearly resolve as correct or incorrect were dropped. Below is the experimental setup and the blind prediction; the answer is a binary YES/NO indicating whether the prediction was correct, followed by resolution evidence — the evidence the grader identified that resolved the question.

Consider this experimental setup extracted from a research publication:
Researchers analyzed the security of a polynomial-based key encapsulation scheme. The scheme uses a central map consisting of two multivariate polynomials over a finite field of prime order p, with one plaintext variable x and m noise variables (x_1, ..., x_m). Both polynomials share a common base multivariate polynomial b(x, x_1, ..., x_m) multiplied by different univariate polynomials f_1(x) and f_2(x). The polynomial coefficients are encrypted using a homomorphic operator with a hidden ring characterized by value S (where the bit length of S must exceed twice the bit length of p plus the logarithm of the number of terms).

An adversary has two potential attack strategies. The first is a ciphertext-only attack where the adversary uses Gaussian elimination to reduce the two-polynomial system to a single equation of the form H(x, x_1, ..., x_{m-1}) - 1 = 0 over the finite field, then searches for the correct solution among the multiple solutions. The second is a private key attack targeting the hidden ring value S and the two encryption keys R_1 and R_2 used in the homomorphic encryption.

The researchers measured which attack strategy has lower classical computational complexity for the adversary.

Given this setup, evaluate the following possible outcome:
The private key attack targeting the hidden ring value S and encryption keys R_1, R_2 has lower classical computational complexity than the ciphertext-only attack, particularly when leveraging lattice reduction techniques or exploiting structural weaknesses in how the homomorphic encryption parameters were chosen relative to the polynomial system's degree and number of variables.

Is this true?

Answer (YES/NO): NO